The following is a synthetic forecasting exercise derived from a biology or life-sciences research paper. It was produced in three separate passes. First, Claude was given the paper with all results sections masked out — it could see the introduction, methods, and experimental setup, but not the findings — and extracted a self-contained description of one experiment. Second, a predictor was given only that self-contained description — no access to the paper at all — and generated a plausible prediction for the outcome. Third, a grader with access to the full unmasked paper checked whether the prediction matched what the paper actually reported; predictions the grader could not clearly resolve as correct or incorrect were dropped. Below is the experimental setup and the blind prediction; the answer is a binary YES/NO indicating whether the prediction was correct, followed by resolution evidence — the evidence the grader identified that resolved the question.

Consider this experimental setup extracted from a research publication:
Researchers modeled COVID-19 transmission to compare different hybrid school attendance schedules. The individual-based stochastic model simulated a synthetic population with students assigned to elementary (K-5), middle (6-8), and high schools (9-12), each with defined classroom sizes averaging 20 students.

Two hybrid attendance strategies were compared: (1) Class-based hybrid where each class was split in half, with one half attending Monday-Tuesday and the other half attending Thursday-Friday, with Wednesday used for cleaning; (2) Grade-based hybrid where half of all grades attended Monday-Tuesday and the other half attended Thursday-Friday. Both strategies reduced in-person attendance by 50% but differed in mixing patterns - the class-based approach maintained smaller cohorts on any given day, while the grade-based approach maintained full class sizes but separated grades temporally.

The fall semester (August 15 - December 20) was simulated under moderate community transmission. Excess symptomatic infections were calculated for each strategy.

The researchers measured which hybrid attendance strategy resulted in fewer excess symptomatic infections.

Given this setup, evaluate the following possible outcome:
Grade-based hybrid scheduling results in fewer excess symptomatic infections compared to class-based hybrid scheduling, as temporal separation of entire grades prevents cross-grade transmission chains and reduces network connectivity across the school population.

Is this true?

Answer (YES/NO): NO